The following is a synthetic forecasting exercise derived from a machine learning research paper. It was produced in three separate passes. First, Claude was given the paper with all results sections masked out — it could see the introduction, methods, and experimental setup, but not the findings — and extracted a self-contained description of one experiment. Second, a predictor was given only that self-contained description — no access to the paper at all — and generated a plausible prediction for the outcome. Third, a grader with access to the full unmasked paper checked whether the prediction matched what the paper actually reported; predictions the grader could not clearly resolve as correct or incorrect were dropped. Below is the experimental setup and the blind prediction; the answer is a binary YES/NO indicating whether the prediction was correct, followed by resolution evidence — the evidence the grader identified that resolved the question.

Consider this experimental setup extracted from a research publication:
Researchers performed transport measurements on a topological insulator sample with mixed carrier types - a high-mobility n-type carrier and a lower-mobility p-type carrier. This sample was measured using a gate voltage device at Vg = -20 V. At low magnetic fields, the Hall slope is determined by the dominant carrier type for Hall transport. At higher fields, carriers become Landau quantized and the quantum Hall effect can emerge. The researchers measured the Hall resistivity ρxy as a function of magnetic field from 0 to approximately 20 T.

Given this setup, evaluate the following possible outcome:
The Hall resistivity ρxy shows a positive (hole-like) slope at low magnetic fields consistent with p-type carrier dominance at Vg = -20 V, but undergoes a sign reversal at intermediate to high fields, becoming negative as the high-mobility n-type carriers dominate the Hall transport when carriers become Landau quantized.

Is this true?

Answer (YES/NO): NO